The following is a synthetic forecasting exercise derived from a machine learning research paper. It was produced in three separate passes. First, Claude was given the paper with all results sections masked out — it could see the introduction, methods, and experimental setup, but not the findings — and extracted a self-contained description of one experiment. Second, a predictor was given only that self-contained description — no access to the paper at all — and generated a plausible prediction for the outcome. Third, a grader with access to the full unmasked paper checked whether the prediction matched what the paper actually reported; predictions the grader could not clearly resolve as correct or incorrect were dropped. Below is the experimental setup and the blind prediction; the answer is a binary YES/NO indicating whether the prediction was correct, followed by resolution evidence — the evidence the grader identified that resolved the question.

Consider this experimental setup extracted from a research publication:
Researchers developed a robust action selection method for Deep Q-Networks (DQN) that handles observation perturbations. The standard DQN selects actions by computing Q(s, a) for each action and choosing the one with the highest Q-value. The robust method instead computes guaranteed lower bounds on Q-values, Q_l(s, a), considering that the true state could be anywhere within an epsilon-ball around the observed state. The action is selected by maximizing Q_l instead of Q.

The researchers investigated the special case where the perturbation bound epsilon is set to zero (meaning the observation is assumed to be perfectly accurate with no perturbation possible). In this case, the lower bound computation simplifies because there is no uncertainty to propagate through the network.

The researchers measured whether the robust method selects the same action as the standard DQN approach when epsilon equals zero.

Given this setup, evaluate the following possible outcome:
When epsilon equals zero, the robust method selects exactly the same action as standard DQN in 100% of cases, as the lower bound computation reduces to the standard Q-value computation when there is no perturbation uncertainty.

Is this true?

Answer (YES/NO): YES